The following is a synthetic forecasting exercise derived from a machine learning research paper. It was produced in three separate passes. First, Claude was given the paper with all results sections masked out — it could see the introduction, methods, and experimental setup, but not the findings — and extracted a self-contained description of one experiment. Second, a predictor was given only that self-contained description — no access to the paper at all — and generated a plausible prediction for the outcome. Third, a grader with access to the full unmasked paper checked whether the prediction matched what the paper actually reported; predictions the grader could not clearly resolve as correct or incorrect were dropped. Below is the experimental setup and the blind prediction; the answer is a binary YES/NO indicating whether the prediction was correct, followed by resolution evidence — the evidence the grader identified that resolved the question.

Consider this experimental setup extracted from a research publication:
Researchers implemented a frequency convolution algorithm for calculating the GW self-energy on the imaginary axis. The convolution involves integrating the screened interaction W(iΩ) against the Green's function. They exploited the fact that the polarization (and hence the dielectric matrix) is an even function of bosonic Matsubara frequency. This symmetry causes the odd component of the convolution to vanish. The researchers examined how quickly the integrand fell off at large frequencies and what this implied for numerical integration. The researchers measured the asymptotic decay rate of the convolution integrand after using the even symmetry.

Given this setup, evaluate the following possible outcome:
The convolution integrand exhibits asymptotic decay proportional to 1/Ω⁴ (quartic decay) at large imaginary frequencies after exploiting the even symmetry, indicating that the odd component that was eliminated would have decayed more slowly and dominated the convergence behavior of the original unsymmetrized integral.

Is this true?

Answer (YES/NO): YES